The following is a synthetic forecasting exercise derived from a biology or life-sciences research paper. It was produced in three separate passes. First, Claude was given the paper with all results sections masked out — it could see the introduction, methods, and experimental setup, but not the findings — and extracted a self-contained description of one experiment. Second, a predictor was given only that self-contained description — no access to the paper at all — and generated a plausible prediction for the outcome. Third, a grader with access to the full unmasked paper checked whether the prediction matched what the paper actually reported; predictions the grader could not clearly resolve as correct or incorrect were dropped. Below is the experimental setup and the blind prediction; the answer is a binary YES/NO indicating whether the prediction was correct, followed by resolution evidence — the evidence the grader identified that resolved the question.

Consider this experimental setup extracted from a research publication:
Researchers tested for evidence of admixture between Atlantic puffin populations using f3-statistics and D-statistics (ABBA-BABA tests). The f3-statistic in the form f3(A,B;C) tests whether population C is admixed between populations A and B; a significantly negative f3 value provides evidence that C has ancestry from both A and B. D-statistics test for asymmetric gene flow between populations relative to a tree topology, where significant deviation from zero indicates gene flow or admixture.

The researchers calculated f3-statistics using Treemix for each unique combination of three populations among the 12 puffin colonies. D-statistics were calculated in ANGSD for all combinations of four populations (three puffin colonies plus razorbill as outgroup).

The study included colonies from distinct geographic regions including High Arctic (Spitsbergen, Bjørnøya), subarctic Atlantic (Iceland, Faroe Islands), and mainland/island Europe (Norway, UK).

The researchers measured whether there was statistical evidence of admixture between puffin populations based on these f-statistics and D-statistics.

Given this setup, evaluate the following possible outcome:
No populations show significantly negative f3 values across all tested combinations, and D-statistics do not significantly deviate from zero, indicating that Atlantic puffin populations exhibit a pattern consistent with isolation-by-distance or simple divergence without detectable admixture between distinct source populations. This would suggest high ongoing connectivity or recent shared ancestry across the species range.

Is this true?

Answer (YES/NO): NO